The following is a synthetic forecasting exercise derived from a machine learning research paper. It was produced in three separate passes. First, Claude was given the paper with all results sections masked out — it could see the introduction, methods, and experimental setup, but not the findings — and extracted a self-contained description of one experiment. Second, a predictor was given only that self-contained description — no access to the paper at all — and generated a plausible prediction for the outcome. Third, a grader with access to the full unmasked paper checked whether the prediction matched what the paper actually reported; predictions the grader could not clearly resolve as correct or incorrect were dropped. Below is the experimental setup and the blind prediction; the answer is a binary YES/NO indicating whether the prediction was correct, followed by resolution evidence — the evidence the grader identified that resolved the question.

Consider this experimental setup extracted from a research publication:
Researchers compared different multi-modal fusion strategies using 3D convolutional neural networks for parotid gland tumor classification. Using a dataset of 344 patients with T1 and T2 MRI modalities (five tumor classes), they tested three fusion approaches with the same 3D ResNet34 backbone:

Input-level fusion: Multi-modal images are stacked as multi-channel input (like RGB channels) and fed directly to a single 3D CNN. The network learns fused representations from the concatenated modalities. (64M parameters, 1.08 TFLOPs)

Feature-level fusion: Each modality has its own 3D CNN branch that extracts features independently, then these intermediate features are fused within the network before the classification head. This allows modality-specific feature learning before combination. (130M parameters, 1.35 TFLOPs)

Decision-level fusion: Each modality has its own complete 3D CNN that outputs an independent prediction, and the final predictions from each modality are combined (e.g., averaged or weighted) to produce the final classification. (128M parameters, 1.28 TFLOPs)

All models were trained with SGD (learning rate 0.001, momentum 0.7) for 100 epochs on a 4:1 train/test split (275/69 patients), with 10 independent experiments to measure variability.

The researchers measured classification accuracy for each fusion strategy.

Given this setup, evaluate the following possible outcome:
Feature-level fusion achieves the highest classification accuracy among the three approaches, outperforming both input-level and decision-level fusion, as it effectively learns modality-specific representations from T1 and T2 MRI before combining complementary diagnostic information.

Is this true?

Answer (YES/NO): NO